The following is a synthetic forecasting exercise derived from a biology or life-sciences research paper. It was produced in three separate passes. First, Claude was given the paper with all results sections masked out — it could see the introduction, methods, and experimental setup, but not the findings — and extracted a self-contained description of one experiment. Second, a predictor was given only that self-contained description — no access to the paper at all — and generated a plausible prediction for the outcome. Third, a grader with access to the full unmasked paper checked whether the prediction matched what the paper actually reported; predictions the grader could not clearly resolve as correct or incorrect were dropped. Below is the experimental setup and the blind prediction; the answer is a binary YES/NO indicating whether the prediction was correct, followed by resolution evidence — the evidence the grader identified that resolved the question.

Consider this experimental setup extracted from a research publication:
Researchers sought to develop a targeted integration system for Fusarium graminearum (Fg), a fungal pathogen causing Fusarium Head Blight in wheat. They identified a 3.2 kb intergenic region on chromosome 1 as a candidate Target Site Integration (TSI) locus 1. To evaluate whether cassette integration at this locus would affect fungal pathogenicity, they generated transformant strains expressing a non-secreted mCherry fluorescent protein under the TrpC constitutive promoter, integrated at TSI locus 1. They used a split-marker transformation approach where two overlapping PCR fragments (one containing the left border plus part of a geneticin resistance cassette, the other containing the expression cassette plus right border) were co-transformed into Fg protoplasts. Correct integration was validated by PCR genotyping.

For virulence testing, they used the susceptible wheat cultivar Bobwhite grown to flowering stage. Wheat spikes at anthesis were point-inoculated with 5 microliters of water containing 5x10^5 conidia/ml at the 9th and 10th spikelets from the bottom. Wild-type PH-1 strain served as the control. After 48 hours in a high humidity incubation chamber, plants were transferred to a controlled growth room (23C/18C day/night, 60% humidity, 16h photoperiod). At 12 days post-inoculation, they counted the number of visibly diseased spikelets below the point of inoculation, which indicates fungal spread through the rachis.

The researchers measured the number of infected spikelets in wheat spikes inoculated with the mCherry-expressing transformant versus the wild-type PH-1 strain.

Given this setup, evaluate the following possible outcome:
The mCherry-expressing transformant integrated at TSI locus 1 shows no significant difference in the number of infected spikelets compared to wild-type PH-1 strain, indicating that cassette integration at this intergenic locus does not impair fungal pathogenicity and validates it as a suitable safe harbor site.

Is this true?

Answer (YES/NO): YES